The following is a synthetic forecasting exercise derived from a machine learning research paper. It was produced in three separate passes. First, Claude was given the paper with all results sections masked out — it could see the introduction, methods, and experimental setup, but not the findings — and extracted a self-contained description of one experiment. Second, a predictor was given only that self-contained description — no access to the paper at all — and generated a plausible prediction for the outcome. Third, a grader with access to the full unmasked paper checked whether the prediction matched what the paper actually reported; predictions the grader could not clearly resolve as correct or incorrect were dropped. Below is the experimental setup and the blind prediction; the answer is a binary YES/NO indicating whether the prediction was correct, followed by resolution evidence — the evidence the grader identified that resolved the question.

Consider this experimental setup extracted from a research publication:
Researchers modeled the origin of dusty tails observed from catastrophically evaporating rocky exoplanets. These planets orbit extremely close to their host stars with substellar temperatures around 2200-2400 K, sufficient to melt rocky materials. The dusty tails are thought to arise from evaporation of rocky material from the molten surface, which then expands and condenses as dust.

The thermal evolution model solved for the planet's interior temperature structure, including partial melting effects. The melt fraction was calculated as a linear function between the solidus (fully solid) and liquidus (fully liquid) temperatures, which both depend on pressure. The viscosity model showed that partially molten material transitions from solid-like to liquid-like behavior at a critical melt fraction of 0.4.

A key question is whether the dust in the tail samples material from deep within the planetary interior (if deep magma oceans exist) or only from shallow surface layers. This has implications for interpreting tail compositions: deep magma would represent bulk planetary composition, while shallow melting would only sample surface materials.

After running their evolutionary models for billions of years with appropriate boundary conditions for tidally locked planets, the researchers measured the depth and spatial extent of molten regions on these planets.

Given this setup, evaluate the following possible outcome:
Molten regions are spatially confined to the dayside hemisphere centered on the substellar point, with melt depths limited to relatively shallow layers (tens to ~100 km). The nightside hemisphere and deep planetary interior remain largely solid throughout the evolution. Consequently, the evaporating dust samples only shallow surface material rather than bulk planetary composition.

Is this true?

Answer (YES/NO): NO